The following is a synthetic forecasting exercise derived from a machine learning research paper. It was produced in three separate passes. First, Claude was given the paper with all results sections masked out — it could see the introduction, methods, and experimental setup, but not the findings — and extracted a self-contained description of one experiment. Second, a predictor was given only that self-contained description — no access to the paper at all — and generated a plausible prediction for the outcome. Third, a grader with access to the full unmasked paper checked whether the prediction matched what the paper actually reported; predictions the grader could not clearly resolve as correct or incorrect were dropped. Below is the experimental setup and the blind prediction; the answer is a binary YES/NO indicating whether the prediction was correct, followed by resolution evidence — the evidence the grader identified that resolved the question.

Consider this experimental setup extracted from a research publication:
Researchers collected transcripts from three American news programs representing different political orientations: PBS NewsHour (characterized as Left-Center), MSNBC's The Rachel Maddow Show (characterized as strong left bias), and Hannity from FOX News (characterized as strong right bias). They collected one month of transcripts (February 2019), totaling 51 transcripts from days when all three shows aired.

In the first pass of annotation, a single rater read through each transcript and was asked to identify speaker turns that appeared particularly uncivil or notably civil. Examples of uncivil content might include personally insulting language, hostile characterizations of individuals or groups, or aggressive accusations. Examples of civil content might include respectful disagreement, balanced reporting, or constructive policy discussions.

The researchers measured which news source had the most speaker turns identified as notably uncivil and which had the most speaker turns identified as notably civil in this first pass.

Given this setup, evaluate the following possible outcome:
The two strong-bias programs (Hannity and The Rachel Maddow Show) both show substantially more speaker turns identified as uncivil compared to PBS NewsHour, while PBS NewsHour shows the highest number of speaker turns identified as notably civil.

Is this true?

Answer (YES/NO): NO